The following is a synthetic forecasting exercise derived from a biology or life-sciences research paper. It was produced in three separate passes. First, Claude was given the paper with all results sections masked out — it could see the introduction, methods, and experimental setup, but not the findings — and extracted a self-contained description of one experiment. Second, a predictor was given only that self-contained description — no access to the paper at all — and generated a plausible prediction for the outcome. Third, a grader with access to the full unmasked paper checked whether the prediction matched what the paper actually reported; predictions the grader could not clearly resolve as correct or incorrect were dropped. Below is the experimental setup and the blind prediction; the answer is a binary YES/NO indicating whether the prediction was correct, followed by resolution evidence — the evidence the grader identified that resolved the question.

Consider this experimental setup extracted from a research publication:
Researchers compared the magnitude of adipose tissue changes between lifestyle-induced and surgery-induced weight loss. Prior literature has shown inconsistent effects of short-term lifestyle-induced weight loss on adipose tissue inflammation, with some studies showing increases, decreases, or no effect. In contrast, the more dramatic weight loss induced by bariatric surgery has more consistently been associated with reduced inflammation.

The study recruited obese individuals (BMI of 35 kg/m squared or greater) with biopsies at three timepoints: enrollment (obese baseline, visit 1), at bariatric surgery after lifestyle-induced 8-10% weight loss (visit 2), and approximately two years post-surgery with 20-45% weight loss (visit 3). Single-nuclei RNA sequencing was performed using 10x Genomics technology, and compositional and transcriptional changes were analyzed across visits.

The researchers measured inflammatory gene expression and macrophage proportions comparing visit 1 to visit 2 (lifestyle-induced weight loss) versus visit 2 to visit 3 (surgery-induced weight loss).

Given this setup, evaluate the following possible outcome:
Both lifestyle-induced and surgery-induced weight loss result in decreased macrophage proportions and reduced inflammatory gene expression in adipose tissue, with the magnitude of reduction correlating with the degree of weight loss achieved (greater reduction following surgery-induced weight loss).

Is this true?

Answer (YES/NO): NO